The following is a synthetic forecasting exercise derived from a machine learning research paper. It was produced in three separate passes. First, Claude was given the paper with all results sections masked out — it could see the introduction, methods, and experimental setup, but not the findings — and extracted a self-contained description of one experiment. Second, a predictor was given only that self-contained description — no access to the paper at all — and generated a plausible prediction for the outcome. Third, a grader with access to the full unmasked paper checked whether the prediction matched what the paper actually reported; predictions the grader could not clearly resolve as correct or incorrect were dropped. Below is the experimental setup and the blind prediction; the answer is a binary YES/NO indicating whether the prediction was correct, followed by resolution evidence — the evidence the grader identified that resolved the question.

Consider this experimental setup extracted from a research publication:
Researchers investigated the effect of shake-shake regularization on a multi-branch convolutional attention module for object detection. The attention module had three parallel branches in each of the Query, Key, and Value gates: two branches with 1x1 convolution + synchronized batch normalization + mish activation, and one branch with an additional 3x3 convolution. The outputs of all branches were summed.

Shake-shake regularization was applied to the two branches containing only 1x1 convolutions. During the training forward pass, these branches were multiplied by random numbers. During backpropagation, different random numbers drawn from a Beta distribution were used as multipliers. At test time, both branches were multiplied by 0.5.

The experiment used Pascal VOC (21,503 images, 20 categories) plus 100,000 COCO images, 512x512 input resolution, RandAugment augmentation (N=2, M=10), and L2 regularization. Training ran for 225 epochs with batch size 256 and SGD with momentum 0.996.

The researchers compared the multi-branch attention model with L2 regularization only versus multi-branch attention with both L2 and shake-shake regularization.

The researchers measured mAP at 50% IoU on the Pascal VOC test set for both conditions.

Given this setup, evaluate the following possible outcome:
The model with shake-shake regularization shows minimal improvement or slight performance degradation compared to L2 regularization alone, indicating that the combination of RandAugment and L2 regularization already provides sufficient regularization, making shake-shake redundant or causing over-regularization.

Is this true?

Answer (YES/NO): NO